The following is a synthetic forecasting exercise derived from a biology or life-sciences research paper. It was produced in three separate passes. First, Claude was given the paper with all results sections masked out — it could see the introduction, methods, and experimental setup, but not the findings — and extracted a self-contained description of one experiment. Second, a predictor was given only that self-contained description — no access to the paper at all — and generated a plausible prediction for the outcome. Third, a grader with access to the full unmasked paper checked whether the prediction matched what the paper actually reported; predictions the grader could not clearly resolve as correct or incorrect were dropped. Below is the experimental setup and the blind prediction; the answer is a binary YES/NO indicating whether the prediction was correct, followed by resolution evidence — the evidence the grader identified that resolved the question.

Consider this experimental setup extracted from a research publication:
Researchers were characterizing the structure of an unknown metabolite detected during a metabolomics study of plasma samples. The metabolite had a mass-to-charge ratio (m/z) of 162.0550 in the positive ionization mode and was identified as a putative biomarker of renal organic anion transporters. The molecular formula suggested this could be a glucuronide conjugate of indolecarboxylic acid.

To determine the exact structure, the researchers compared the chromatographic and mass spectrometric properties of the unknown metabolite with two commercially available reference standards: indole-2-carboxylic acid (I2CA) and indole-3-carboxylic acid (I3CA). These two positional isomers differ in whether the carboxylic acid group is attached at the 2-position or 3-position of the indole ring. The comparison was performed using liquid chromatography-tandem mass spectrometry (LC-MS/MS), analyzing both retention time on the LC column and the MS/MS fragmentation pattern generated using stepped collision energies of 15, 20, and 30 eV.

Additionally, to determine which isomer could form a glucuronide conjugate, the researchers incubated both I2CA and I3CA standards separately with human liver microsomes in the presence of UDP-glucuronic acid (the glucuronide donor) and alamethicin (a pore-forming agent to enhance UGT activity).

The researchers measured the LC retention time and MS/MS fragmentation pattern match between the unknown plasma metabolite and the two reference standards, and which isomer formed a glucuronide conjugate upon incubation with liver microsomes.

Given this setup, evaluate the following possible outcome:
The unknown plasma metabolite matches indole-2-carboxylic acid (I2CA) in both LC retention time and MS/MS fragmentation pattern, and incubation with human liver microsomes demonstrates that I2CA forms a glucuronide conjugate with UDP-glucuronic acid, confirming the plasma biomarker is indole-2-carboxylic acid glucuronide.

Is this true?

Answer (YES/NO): NO